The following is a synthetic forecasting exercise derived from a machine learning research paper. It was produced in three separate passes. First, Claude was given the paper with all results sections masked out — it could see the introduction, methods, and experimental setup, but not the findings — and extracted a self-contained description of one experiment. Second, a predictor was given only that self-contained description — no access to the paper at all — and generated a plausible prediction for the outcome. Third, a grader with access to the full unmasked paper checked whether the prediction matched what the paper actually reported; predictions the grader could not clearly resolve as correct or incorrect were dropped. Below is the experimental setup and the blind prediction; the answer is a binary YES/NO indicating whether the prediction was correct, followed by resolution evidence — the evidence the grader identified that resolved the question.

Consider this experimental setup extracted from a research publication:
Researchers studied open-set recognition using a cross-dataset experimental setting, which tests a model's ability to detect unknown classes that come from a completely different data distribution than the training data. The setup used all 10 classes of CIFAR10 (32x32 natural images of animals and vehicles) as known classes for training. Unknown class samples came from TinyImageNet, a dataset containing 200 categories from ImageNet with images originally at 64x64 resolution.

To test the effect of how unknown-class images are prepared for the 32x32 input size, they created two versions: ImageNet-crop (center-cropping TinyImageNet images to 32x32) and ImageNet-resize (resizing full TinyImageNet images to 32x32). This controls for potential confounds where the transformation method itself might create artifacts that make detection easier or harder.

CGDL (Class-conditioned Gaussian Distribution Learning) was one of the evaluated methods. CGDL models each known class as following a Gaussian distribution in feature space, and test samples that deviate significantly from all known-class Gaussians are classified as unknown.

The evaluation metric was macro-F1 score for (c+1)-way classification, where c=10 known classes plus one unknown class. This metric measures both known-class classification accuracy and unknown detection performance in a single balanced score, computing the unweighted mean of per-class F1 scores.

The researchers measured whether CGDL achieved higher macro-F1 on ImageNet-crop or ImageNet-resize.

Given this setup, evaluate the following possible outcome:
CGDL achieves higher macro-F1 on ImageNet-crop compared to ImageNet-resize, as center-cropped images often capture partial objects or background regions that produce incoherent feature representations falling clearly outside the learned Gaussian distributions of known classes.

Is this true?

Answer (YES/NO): YES